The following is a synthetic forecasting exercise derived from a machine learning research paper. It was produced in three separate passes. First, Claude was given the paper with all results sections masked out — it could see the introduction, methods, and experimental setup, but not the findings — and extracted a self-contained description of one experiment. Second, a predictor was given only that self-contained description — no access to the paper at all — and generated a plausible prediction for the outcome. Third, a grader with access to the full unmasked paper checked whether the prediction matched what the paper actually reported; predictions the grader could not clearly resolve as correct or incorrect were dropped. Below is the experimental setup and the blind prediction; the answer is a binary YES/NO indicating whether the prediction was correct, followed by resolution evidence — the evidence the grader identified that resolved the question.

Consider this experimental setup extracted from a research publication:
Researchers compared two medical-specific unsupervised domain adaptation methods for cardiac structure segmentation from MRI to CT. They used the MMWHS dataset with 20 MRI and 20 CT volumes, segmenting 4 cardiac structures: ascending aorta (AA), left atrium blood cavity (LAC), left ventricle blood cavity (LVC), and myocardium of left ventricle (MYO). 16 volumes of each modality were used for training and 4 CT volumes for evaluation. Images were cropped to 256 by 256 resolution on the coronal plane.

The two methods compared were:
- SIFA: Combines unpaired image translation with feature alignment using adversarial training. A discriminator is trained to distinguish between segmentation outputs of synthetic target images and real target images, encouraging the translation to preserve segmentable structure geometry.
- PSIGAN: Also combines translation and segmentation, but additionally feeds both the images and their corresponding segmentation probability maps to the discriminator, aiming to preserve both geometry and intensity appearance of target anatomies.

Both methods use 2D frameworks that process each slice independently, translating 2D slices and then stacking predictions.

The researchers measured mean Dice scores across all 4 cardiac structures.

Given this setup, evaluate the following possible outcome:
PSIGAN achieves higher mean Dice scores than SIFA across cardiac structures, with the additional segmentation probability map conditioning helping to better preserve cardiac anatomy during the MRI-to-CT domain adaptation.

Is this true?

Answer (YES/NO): NO